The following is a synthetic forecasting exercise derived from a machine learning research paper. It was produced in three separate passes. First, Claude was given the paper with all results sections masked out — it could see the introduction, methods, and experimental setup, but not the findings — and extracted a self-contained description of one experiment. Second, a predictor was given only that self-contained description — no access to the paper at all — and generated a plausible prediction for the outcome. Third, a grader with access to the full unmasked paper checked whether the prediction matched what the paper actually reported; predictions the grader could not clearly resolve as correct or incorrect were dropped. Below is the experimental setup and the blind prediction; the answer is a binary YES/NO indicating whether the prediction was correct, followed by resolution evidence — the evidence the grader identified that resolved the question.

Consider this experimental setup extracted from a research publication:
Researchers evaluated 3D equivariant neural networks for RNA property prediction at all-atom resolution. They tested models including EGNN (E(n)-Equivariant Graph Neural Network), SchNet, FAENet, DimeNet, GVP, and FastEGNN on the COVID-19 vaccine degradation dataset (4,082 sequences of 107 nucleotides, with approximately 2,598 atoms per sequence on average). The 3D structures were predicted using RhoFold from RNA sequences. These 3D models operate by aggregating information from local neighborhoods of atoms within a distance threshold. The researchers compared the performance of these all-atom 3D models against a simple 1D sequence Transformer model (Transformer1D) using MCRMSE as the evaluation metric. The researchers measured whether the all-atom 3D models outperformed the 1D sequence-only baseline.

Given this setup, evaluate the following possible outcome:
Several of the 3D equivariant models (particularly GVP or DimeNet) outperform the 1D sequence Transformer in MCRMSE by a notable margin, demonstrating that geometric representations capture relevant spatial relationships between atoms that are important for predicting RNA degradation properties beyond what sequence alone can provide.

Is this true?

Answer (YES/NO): NO